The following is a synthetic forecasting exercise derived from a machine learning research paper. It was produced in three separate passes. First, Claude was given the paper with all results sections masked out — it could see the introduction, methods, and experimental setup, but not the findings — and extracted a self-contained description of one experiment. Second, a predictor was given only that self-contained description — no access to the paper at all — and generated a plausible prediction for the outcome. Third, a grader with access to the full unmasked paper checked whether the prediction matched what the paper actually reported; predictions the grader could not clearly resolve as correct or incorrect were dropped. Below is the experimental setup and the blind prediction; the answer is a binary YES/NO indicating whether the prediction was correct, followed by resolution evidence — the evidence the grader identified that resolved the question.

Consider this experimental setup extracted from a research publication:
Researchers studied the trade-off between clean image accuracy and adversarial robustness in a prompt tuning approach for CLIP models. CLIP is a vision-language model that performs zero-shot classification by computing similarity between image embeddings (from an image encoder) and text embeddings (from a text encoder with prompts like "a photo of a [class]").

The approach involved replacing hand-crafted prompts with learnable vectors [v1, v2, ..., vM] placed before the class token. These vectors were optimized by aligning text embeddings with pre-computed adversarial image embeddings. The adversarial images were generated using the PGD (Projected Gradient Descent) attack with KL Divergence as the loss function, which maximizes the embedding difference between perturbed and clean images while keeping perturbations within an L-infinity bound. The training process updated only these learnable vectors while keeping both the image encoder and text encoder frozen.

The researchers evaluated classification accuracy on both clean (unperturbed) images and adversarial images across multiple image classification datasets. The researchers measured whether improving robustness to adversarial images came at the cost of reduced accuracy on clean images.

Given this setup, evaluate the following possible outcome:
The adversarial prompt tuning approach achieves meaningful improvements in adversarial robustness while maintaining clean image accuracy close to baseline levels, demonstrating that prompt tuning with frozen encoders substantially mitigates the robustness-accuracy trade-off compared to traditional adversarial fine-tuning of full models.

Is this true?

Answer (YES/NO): NO